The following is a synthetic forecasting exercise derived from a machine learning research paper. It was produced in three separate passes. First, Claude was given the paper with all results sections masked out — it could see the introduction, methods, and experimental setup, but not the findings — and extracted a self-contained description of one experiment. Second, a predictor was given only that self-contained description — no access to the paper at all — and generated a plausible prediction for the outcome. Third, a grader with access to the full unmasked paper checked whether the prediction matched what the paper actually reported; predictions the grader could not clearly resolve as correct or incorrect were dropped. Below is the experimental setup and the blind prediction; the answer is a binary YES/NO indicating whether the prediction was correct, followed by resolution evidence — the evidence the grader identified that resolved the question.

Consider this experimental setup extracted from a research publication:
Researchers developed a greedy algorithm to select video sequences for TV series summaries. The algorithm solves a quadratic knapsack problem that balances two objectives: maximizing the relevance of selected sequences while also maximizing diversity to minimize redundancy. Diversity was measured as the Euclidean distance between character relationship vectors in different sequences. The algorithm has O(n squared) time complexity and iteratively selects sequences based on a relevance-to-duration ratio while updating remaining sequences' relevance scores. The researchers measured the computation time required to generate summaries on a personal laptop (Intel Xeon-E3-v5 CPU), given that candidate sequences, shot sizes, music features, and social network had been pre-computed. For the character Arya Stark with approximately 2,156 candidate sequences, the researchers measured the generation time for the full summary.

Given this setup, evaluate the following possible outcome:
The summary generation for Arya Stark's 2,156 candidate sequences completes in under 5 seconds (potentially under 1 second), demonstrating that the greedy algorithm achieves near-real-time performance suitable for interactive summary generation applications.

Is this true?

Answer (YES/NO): YES